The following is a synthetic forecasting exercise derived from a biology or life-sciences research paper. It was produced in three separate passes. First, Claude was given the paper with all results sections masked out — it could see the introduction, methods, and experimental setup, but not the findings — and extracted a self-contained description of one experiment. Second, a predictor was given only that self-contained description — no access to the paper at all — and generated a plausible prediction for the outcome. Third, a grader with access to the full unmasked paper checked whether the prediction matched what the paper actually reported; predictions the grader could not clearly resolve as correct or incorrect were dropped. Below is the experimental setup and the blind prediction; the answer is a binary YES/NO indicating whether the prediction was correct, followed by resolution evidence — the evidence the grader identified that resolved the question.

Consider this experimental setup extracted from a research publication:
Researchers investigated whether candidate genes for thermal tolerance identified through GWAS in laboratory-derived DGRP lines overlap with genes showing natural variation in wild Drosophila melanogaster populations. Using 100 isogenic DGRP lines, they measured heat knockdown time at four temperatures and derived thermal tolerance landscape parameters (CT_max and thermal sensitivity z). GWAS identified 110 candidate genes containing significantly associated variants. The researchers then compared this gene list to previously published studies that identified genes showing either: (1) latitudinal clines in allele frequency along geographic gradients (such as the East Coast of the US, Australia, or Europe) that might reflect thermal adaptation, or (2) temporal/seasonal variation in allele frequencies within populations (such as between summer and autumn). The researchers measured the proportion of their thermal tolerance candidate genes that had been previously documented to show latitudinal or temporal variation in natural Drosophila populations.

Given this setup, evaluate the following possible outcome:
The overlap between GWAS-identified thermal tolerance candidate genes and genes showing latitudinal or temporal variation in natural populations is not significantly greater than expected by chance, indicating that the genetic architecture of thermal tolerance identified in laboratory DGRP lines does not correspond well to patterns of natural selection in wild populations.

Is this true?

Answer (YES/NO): NO